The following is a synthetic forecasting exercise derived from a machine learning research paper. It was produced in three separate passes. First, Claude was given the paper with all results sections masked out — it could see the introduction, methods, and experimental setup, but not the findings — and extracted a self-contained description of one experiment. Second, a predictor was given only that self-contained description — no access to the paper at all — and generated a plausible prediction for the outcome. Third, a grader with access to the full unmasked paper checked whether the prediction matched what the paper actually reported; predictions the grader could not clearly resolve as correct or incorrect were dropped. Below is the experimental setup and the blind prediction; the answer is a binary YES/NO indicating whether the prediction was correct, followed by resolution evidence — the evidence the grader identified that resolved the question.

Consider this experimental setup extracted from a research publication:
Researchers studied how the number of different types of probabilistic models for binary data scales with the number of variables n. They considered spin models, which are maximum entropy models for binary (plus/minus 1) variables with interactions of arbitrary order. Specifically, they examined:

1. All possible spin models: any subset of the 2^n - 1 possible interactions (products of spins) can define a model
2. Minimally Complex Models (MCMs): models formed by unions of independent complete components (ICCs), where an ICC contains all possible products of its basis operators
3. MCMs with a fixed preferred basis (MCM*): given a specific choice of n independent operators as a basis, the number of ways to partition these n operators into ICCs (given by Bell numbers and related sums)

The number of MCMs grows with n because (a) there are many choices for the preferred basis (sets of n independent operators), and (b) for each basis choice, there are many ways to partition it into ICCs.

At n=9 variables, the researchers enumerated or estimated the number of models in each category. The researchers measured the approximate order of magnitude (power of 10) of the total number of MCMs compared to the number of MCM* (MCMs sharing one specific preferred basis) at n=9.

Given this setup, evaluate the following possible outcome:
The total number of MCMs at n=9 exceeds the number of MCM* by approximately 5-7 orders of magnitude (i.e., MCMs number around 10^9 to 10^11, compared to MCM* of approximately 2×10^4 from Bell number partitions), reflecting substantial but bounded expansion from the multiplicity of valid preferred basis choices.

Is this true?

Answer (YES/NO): NO